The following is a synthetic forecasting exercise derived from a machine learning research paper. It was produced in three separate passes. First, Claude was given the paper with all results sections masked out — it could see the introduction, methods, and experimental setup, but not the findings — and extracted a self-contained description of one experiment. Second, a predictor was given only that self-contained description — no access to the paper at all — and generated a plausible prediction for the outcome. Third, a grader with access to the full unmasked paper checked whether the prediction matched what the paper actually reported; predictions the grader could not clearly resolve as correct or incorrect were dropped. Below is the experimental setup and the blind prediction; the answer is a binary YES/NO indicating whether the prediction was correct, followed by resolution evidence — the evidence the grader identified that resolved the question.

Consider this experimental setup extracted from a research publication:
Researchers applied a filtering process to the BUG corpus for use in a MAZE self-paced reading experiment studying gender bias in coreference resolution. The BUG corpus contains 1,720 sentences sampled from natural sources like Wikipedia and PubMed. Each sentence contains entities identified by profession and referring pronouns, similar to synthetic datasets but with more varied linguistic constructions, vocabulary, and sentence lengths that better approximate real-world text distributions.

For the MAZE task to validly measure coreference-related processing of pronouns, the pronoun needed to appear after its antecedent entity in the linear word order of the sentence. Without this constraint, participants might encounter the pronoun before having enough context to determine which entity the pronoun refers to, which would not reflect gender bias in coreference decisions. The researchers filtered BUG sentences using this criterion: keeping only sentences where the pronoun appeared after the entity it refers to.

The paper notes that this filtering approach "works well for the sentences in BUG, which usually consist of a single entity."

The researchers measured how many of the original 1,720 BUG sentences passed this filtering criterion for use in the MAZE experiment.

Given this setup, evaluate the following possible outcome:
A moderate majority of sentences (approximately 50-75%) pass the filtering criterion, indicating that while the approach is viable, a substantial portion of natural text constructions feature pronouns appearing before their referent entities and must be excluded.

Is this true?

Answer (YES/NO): NO